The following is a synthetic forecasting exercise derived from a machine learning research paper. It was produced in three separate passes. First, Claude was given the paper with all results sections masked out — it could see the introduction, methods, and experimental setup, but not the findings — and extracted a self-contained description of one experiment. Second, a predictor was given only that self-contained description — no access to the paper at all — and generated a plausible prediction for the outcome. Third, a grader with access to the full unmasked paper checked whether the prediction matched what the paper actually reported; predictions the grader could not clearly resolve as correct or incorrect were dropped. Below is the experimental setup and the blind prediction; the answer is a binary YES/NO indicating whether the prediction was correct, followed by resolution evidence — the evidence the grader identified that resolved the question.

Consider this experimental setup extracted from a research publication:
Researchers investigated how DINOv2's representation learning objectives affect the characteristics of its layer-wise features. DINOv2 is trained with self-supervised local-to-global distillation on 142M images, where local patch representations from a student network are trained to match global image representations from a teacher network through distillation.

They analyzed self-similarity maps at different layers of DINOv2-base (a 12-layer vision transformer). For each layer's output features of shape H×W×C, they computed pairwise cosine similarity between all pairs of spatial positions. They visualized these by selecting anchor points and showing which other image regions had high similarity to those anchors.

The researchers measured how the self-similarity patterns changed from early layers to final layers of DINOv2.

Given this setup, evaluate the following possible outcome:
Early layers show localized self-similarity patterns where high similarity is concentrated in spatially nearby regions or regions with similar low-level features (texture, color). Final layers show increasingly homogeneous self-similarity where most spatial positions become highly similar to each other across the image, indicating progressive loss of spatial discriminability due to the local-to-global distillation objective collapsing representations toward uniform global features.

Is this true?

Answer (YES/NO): NO